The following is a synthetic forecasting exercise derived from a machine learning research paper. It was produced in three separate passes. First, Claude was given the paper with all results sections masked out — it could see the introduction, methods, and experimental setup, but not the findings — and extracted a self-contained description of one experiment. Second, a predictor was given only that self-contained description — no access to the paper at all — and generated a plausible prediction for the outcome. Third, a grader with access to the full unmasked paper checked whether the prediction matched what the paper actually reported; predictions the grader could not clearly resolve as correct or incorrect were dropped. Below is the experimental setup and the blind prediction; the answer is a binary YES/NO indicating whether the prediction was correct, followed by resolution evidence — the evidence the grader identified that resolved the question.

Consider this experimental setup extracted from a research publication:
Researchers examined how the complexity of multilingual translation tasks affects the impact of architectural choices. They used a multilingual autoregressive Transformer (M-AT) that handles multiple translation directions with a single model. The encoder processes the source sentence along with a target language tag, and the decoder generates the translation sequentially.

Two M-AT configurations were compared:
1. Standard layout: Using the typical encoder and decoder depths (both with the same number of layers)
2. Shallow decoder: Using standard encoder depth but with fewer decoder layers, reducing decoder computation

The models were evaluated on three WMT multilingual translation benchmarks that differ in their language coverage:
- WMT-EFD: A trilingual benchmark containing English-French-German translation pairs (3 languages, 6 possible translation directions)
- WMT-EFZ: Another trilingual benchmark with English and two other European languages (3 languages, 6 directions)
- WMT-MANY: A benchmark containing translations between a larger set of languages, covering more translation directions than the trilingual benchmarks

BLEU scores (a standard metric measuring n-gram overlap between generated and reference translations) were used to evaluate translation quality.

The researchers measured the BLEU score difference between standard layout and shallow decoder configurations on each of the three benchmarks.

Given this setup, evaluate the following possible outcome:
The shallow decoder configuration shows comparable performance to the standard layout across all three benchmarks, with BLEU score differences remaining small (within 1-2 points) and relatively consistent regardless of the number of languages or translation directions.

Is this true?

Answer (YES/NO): NO